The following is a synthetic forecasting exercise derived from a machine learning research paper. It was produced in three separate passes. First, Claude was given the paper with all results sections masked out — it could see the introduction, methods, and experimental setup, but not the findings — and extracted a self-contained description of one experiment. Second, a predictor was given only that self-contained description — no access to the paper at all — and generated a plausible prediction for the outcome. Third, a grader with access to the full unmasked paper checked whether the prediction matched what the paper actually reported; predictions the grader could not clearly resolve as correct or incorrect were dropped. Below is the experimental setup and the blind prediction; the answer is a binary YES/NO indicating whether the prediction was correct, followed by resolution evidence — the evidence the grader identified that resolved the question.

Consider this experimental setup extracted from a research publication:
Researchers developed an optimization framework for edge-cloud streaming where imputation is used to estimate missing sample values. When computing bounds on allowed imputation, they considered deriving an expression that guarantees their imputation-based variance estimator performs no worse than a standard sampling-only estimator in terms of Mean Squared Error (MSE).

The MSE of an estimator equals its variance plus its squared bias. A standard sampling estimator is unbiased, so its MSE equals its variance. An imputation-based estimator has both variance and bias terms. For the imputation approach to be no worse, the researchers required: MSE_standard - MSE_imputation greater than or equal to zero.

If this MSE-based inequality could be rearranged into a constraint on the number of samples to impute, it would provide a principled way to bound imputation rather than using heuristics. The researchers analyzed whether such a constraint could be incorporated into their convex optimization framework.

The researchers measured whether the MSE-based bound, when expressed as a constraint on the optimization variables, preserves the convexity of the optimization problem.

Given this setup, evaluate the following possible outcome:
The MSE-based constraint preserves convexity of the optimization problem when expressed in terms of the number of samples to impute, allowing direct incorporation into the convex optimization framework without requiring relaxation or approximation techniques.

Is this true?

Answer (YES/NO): NO